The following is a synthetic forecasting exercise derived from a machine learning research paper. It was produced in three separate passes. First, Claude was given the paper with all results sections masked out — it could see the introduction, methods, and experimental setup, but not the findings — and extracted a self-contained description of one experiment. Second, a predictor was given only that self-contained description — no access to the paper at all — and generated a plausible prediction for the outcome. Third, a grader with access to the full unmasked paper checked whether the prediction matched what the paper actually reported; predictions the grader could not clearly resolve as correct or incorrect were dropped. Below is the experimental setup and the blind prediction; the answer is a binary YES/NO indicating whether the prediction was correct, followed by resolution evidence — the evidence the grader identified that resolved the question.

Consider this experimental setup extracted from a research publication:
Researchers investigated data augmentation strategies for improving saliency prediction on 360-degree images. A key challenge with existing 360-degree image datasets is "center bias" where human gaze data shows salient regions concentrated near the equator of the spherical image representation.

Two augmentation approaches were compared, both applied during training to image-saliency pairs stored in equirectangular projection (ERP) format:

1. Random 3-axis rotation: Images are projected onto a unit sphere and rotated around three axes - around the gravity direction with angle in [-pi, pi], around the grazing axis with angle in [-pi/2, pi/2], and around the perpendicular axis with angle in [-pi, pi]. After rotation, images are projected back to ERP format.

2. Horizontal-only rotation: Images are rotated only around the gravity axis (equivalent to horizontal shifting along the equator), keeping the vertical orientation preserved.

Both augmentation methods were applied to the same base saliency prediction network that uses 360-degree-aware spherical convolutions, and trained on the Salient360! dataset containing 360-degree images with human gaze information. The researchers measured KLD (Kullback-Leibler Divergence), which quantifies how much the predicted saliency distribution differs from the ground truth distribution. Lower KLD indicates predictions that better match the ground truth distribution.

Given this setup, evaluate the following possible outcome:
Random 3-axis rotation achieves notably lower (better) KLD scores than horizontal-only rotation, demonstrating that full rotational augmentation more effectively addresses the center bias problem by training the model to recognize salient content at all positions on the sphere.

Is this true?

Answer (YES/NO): YES